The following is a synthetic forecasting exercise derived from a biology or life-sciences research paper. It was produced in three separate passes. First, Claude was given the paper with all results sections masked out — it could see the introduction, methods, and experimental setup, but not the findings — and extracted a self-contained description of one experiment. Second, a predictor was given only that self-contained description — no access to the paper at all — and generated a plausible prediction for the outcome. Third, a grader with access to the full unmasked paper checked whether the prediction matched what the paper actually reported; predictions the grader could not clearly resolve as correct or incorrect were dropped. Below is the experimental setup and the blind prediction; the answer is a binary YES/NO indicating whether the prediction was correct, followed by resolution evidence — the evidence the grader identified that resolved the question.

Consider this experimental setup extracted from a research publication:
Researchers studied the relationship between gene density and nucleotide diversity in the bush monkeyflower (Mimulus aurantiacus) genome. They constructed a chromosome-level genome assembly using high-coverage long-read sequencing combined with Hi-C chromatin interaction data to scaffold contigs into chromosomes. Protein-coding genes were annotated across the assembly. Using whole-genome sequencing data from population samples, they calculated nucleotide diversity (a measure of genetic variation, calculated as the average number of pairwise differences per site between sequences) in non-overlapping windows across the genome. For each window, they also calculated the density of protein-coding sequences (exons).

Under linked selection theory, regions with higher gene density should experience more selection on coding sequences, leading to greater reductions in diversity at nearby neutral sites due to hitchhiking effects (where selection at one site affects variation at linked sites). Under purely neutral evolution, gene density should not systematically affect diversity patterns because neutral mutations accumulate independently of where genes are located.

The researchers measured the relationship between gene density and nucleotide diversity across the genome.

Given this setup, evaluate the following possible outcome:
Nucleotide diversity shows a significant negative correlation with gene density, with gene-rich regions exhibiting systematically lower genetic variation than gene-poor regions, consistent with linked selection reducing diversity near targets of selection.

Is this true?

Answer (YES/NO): YES